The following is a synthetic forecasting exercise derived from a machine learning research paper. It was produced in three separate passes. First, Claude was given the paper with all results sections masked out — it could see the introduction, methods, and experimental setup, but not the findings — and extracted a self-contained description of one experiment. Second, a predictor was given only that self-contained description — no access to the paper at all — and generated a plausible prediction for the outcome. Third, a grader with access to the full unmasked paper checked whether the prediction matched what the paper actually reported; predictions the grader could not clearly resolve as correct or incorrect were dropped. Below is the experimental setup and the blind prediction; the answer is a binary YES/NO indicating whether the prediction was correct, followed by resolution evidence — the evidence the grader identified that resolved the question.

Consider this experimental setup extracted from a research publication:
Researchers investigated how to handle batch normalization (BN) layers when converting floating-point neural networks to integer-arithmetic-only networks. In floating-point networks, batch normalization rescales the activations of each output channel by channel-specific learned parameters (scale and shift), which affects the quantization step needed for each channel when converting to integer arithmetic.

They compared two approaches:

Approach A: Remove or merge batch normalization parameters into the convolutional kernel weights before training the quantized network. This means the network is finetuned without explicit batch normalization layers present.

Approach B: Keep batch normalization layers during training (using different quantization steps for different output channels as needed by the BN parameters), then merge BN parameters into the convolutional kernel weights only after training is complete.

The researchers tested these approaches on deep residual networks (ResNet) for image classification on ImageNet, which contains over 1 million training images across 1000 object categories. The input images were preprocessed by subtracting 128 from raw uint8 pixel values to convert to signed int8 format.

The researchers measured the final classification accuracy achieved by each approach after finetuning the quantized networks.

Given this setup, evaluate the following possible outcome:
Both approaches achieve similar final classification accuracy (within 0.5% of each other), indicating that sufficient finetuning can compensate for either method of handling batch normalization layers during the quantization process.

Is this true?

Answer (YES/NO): NO